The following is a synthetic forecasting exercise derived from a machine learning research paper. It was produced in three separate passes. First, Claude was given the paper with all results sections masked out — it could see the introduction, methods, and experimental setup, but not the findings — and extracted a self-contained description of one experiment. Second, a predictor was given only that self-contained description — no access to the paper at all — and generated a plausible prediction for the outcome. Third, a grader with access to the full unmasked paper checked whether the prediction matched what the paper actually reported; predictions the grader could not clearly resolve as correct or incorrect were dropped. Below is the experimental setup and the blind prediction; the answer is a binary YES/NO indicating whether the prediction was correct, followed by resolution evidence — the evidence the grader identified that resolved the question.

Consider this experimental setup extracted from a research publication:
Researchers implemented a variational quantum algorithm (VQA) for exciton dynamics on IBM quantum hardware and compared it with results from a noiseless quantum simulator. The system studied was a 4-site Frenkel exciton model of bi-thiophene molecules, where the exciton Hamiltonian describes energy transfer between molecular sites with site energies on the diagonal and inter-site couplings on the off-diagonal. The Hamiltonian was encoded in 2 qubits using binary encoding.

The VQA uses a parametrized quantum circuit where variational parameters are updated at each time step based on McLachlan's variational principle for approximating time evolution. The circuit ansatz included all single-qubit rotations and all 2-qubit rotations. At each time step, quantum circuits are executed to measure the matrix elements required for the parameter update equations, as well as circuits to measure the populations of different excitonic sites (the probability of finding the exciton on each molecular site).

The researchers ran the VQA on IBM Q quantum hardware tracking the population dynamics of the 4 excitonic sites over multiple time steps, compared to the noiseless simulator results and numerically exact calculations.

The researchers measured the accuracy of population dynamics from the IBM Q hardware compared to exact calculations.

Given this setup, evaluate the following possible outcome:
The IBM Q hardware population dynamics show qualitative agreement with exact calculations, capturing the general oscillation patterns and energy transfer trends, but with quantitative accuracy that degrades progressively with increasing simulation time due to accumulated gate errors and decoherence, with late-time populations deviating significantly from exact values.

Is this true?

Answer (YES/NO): NO